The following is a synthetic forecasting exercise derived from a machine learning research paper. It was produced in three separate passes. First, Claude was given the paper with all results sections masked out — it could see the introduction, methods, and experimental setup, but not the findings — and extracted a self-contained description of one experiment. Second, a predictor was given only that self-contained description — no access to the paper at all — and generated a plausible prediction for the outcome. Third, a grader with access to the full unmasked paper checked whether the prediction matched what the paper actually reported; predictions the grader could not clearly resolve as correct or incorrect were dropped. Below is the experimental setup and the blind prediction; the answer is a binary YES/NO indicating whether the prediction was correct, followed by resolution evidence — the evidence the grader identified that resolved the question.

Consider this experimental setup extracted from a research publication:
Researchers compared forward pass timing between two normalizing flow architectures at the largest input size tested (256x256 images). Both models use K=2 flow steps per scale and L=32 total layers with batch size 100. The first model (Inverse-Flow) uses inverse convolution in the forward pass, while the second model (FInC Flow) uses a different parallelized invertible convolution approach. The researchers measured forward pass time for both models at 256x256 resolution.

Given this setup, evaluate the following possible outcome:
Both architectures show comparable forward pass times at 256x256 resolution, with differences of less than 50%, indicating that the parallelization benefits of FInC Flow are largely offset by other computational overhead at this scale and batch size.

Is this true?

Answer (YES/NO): NO